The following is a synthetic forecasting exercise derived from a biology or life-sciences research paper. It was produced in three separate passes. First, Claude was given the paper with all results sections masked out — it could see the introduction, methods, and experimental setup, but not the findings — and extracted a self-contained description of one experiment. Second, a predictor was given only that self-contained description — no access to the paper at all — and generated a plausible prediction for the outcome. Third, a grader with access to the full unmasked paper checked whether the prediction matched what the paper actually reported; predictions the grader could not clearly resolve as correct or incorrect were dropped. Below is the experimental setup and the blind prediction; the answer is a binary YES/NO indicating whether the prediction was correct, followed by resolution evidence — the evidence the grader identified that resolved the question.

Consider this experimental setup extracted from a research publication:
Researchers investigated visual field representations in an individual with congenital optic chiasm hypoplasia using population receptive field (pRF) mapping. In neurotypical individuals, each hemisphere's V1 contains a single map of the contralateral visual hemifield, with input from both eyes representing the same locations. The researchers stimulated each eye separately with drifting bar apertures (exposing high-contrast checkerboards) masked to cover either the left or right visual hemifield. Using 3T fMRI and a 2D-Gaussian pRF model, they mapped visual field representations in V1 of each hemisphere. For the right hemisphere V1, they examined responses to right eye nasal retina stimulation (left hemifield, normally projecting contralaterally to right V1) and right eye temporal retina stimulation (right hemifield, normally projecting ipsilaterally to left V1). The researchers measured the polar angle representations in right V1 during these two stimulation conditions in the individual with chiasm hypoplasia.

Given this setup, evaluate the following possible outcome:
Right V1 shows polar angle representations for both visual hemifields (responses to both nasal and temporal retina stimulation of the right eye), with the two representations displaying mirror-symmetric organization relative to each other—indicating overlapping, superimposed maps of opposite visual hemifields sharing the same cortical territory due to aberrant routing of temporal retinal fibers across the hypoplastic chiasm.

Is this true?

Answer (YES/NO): YES